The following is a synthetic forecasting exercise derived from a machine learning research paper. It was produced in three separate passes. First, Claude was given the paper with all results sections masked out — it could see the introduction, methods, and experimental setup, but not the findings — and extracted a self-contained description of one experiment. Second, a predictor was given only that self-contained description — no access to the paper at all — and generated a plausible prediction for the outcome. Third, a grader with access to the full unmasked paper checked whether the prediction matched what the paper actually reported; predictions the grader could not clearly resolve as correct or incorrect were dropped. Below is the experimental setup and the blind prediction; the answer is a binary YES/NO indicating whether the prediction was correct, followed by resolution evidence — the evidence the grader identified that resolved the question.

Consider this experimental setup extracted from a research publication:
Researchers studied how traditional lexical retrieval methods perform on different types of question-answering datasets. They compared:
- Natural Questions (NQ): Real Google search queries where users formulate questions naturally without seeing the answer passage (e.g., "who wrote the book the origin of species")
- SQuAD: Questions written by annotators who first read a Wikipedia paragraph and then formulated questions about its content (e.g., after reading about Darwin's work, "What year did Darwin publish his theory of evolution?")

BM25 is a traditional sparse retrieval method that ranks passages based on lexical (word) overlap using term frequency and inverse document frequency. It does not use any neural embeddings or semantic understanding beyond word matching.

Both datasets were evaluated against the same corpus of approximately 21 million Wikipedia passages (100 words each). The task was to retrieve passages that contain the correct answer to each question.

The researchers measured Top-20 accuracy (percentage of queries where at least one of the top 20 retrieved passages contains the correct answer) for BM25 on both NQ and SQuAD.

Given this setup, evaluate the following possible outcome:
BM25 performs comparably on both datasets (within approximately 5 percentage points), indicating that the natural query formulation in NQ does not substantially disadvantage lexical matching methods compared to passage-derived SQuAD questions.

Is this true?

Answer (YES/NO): NO